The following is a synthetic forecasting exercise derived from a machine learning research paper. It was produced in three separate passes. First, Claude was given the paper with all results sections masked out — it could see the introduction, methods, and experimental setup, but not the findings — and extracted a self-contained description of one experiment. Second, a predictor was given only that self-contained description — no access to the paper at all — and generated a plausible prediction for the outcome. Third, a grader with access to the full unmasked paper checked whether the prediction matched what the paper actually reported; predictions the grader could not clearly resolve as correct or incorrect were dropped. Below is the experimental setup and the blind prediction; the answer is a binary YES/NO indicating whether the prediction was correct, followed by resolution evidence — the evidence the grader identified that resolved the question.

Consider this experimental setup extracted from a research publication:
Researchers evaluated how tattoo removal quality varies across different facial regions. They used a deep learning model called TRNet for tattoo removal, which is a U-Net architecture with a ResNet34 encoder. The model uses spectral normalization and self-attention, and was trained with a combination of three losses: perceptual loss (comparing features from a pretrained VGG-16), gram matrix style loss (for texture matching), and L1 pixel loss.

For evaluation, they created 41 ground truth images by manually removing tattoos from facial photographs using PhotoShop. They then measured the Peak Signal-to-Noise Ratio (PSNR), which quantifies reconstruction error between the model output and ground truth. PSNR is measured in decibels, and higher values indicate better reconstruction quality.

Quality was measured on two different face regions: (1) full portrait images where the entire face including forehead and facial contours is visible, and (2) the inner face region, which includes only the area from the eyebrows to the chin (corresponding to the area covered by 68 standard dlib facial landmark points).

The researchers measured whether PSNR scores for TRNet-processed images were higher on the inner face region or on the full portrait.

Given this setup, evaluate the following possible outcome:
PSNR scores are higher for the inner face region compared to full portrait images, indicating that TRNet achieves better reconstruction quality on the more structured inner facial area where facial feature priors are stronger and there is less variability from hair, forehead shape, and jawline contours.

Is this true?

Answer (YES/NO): YES